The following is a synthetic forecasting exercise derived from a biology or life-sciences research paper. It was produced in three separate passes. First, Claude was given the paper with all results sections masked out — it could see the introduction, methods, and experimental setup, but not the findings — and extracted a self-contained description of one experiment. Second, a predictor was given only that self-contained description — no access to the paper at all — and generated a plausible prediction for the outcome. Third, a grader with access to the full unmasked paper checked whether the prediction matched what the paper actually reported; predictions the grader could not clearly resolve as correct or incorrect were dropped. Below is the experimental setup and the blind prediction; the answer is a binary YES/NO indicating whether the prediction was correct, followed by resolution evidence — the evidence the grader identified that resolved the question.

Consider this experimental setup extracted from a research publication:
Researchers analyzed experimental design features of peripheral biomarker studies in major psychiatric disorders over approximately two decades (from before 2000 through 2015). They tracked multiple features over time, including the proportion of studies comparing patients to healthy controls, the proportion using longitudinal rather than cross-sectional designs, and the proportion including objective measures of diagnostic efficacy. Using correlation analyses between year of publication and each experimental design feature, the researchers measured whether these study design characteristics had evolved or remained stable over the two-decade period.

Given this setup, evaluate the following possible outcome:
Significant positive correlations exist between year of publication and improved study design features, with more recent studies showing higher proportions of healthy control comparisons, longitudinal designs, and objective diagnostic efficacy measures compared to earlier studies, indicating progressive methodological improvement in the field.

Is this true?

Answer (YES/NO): NO